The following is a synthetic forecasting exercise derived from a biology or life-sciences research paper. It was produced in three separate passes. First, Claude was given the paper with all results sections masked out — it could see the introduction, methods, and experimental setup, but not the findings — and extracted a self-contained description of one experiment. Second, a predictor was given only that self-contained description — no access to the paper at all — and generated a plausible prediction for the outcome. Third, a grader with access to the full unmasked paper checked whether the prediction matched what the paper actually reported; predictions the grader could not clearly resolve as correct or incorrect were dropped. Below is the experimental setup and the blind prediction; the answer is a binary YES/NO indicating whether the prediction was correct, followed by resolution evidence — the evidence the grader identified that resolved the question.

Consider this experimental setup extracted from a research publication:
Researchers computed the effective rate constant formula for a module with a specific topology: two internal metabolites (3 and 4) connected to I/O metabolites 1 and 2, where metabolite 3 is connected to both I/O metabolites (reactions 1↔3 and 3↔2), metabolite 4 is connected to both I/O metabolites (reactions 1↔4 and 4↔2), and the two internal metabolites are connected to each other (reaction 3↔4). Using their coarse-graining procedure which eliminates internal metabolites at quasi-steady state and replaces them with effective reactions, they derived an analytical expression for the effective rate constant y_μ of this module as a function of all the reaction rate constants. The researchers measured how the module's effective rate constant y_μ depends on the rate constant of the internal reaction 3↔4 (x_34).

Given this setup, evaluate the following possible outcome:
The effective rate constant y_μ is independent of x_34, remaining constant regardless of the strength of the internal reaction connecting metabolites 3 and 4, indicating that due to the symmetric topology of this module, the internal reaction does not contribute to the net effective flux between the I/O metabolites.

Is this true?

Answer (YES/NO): NO